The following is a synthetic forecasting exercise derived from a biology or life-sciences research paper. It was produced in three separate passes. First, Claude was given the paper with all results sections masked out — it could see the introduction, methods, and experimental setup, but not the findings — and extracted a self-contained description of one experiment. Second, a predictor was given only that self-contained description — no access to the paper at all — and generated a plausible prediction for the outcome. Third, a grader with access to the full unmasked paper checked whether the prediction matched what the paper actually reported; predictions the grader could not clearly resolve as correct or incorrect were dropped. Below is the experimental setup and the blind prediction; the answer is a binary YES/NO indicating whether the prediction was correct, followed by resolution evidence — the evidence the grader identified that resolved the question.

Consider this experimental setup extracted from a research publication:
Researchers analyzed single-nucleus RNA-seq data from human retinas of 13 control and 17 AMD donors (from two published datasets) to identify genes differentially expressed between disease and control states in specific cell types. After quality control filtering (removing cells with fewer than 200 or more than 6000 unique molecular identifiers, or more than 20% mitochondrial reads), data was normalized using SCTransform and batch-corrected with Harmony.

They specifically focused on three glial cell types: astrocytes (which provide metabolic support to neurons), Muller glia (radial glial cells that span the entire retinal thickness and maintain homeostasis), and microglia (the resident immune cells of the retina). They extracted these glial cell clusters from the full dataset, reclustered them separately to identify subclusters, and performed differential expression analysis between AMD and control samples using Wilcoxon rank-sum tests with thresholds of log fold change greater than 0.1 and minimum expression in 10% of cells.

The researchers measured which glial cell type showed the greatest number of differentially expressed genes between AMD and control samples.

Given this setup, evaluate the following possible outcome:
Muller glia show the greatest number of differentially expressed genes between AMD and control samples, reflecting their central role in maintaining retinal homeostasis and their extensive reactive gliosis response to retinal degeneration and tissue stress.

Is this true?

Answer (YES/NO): NO